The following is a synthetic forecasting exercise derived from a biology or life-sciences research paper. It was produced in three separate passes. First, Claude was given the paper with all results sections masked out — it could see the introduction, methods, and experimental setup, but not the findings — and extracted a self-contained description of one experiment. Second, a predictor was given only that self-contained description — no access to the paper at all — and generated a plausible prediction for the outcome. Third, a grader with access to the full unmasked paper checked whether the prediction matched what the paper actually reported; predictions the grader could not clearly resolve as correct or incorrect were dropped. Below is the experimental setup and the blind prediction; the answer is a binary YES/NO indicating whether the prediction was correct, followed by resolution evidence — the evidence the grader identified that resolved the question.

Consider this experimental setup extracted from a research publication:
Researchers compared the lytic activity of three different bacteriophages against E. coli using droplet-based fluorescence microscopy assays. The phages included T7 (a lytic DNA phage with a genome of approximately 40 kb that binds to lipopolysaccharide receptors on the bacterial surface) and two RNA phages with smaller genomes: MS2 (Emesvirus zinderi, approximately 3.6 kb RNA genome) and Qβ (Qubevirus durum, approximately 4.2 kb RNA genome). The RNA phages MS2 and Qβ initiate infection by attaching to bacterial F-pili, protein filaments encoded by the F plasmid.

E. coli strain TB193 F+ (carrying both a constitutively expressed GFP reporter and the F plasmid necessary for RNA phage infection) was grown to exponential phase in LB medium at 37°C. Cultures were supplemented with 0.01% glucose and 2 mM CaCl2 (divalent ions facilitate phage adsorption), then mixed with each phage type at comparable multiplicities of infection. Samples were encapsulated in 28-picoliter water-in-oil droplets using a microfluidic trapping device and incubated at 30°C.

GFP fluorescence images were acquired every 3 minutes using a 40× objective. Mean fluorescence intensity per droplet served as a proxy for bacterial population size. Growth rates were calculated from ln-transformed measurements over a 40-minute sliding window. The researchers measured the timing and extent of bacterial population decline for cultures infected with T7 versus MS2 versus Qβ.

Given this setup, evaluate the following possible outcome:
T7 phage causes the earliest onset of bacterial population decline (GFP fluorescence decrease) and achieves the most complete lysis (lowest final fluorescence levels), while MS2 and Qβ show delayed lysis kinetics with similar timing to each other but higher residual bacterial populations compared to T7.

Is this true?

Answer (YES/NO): NO